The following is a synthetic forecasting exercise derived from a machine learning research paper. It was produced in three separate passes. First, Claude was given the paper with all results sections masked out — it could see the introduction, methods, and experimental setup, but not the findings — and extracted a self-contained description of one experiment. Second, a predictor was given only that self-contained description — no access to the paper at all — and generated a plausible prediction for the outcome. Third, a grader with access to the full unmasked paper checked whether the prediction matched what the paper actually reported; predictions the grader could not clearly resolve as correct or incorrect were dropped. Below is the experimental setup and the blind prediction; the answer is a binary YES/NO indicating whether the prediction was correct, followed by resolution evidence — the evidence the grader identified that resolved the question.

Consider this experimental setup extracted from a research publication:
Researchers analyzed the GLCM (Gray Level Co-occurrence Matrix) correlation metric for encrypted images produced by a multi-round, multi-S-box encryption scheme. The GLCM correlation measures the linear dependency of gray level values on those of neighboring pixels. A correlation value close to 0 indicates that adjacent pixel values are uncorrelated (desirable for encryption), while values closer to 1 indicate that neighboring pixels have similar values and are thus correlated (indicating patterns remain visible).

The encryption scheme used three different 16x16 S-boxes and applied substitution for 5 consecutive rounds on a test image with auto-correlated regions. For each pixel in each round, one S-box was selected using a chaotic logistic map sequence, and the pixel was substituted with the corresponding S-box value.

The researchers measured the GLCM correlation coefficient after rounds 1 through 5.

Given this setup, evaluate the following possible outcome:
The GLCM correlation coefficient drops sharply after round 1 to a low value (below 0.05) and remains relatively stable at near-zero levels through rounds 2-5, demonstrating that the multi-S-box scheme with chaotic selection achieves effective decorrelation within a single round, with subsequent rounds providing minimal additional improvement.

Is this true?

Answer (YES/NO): NO